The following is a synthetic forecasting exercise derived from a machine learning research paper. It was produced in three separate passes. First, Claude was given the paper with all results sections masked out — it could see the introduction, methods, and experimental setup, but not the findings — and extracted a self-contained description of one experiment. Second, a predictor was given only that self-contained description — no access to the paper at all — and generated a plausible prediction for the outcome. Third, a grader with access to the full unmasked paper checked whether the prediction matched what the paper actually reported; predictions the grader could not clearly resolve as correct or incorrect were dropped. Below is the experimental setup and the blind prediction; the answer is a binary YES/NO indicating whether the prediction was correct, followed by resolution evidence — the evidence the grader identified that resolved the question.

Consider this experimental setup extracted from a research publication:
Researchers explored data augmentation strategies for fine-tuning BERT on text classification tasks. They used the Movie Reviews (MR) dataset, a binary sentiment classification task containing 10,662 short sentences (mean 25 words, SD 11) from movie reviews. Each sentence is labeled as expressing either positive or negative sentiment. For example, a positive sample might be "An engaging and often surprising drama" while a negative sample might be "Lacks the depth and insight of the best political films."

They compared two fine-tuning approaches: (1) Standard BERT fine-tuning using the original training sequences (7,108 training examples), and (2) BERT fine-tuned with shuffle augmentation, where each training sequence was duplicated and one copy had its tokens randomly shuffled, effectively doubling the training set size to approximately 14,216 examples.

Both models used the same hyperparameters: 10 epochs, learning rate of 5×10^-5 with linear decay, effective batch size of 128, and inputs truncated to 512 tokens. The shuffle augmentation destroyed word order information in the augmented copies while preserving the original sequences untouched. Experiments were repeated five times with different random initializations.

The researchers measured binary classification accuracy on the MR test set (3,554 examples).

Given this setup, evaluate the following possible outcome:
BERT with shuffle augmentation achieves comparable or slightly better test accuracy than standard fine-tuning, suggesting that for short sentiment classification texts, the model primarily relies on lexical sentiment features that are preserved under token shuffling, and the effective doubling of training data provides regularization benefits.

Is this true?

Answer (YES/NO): NO